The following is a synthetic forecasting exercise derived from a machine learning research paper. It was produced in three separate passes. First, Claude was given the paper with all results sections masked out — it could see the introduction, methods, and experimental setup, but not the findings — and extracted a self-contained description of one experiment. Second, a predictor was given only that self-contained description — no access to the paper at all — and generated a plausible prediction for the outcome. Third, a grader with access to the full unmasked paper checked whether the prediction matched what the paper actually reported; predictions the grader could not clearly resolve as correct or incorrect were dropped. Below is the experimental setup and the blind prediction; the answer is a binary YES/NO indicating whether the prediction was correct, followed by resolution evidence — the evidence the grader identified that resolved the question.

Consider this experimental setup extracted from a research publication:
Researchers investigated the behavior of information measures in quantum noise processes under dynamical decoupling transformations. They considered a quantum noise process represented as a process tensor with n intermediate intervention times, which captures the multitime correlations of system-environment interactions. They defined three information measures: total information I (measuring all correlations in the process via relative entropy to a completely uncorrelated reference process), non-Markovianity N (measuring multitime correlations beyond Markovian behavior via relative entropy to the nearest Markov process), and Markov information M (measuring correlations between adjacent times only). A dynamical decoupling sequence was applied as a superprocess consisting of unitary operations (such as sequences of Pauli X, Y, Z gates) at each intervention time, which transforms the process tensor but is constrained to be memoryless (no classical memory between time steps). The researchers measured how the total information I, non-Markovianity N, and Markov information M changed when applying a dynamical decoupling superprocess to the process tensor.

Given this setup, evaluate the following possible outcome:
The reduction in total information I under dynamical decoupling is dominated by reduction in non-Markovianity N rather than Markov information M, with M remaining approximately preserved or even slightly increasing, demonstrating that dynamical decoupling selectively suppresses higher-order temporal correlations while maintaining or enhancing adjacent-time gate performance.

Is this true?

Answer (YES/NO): NO